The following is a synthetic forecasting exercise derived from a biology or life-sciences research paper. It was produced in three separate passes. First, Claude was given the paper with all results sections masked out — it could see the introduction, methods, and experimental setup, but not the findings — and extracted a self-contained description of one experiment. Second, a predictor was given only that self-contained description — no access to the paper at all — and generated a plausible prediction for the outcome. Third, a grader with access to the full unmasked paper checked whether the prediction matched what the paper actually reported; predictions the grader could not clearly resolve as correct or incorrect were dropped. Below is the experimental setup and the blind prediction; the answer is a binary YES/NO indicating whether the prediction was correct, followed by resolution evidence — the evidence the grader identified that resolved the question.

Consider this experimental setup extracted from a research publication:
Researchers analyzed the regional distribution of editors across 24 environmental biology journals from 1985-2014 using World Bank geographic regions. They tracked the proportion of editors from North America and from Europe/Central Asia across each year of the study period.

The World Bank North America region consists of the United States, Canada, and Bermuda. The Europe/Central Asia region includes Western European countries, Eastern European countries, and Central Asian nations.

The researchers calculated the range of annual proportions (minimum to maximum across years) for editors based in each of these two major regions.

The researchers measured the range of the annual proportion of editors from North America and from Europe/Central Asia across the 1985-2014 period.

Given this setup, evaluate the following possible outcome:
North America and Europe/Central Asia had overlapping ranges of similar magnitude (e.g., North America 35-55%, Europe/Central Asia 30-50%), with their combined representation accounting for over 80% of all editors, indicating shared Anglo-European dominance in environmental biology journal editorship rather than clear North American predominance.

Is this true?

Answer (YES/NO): NO